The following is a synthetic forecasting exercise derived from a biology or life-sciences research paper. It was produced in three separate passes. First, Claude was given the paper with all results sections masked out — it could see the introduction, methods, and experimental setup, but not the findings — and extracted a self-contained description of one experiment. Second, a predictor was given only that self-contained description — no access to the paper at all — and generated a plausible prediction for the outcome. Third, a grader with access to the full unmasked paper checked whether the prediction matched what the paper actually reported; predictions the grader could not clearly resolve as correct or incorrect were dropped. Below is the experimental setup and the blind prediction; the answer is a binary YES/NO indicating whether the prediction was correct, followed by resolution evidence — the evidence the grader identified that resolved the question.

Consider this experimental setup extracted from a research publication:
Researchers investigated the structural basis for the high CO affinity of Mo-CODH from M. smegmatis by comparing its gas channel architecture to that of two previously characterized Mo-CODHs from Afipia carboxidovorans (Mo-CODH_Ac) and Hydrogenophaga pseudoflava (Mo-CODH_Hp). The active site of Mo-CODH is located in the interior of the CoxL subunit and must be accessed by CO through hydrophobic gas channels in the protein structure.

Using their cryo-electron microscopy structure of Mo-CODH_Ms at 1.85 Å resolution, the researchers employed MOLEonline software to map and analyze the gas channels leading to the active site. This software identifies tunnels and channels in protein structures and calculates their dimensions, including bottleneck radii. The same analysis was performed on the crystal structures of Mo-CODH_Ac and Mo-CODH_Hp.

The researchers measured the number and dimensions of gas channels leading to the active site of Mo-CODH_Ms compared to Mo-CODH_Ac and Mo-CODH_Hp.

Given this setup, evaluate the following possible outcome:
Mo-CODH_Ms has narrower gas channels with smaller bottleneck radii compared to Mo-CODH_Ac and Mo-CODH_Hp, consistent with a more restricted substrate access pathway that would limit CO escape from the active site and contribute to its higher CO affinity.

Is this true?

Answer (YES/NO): YES